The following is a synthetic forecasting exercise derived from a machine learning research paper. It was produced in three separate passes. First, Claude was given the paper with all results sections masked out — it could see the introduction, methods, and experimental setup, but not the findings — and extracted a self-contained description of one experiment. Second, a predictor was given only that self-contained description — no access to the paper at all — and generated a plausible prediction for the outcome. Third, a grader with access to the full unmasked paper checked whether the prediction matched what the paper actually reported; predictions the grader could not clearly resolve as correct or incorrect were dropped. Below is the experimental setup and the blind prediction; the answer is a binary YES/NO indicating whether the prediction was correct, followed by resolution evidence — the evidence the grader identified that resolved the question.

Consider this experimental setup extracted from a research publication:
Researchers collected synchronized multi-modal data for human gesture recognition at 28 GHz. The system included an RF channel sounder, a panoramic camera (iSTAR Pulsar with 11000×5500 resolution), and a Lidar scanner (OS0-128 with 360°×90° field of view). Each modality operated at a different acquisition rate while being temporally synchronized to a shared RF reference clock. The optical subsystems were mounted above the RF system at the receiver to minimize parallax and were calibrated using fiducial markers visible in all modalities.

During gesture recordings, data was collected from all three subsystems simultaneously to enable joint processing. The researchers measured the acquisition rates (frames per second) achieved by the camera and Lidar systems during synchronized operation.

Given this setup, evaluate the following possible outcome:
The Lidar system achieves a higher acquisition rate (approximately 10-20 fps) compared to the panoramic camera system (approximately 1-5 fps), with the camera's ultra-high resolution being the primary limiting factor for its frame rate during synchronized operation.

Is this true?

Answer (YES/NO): NO